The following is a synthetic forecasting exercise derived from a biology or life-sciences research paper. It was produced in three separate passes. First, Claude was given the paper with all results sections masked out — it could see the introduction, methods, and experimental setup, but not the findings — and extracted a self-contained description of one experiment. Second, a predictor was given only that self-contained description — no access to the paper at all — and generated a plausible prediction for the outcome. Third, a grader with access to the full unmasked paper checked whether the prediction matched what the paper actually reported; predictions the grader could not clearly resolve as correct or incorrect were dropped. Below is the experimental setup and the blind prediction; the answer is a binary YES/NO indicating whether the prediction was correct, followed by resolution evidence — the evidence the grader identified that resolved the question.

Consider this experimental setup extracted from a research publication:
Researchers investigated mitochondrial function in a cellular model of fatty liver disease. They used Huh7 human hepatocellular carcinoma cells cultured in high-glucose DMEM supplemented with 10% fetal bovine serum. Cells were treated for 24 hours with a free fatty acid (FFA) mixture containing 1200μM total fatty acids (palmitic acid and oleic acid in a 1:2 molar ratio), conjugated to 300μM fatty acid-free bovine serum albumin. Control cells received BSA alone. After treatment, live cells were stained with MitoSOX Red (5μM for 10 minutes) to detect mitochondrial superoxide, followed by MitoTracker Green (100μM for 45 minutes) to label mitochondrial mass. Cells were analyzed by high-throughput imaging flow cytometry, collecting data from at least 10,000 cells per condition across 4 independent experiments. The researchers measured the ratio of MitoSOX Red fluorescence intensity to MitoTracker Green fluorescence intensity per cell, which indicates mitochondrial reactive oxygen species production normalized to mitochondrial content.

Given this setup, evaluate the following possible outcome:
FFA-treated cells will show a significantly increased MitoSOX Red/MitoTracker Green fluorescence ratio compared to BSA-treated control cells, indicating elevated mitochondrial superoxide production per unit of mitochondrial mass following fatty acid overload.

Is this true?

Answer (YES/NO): NO